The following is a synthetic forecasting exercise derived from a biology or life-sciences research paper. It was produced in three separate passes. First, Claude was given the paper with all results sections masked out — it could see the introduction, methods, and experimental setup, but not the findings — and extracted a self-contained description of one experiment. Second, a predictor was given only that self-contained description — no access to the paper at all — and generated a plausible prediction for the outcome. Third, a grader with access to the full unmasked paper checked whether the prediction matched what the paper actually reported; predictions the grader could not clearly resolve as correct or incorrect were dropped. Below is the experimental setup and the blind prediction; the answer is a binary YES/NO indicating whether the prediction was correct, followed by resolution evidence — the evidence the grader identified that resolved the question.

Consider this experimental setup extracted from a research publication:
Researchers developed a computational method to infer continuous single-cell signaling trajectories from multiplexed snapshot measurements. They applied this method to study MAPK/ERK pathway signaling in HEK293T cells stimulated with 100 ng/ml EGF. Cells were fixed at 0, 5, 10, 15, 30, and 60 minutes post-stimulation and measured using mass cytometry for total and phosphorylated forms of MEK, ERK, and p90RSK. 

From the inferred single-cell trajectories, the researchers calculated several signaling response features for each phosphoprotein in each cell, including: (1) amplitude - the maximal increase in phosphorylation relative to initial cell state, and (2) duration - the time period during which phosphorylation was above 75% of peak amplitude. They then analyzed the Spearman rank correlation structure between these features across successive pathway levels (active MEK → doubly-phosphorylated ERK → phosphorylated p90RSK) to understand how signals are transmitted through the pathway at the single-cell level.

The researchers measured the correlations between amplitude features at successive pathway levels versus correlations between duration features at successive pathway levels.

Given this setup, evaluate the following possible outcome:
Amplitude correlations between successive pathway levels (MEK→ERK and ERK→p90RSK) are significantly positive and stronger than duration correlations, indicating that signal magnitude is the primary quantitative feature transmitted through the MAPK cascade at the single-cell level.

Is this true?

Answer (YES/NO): NO